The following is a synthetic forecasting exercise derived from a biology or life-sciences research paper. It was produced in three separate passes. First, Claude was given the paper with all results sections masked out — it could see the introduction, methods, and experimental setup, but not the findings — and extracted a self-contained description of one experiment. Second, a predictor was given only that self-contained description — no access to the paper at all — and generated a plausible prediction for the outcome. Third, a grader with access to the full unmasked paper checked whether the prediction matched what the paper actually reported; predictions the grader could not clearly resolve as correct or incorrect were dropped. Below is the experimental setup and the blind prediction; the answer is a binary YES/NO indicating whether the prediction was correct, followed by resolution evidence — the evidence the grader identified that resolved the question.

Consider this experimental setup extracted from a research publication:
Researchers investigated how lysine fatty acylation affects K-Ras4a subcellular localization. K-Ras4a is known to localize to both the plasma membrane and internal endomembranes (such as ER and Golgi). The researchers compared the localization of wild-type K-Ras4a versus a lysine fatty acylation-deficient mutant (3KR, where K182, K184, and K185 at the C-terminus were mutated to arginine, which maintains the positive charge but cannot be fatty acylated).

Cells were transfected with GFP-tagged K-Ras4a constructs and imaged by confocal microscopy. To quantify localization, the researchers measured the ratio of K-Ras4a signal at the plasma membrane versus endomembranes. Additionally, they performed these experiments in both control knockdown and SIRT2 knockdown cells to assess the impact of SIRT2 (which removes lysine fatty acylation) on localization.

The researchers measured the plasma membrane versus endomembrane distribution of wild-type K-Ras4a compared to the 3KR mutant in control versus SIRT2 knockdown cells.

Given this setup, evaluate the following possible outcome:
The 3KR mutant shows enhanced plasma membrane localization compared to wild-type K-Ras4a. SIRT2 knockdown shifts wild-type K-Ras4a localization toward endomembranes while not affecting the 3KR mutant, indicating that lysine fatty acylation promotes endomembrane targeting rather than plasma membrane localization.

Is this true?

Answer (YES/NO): NO